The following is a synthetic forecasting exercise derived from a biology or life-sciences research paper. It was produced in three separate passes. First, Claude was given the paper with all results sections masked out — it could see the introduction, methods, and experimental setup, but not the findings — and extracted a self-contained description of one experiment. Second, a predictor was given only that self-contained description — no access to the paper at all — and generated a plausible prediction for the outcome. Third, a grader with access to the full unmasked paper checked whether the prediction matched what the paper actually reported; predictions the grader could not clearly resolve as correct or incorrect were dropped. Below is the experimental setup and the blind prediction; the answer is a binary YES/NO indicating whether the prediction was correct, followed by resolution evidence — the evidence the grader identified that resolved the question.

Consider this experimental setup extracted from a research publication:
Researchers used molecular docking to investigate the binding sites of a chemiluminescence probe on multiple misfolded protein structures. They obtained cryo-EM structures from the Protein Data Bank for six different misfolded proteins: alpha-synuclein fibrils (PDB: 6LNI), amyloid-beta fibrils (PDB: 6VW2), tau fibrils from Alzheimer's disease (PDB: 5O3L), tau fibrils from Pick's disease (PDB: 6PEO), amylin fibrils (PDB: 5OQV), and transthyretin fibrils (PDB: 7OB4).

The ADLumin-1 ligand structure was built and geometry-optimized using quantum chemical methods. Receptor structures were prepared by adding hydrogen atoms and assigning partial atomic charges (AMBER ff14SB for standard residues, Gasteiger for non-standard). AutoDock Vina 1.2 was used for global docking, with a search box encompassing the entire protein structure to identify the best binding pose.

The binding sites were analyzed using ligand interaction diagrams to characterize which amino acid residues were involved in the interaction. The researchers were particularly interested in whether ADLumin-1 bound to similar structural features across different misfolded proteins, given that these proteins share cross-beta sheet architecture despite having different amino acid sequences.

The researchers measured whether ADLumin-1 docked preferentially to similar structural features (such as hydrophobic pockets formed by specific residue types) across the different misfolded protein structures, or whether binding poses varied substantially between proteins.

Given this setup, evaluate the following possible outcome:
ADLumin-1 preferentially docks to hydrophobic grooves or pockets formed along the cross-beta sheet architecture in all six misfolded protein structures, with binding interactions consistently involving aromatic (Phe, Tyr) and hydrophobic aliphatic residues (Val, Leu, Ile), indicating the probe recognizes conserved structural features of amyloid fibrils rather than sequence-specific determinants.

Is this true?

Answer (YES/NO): YES